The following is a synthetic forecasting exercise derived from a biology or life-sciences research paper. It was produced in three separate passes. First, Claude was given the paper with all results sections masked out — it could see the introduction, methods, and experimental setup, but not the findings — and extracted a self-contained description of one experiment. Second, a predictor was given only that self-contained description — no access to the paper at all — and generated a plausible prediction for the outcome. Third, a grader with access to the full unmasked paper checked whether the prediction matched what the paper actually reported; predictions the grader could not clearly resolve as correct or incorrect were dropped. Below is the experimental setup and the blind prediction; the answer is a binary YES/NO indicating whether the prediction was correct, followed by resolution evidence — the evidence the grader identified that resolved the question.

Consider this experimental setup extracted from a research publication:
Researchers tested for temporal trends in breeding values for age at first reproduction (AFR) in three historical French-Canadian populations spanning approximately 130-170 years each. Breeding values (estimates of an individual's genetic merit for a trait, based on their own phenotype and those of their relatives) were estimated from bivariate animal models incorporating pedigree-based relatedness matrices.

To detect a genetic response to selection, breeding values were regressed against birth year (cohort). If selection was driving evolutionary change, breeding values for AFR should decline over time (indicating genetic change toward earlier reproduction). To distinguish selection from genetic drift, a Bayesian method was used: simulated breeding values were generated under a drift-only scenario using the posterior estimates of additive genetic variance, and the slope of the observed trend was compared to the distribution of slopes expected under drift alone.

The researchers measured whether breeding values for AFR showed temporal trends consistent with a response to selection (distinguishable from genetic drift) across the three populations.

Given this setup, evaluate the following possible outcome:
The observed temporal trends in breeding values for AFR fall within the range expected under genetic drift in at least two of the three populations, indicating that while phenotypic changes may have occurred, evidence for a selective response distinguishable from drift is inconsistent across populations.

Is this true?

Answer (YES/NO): NO